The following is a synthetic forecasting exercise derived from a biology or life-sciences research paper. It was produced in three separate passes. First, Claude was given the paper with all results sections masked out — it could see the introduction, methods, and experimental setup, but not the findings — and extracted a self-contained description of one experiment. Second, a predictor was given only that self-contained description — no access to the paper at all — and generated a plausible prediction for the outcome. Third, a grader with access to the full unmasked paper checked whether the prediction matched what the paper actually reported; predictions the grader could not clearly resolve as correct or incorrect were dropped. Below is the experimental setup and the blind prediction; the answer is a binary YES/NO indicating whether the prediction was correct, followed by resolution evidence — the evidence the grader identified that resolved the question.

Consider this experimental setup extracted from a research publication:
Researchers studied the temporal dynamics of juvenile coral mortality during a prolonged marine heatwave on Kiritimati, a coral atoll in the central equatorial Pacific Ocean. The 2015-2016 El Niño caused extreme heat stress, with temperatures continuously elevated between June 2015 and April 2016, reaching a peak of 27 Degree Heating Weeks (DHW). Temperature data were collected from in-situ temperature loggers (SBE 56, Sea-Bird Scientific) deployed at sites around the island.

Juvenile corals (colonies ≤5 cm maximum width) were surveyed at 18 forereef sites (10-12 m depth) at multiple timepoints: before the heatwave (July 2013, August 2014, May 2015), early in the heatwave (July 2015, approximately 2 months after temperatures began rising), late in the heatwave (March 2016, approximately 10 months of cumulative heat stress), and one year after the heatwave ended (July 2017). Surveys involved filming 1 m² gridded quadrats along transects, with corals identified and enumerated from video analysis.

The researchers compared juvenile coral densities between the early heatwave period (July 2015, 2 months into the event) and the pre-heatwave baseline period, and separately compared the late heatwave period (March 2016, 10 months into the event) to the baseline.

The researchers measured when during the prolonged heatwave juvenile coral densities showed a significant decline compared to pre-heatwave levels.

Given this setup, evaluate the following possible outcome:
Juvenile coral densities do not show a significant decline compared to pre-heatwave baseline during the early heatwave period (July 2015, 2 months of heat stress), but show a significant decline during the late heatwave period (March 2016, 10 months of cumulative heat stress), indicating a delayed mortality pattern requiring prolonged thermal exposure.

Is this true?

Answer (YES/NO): YES